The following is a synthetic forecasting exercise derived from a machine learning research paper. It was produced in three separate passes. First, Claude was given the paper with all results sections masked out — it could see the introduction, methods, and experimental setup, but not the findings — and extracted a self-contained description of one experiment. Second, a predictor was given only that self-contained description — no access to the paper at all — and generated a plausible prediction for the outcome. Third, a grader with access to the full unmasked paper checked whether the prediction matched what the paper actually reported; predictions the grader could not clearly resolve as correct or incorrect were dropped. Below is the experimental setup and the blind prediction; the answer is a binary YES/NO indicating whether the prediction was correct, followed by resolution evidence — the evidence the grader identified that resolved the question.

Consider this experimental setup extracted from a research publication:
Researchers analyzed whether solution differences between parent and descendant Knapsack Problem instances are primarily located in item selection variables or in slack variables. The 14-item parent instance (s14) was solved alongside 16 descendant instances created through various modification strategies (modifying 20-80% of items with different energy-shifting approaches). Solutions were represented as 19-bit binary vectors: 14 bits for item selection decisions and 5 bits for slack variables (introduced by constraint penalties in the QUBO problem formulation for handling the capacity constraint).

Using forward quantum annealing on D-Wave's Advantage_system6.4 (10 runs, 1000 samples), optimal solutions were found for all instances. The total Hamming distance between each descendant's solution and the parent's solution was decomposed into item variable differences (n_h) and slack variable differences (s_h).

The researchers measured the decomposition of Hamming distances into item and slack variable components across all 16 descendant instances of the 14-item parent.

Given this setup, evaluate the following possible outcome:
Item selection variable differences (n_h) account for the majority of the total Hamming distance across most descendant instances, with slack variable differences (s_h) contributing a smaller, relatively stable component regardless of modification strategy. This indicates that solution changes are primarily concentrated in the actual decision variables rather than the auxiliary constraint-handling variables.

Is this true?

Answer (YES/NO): YES